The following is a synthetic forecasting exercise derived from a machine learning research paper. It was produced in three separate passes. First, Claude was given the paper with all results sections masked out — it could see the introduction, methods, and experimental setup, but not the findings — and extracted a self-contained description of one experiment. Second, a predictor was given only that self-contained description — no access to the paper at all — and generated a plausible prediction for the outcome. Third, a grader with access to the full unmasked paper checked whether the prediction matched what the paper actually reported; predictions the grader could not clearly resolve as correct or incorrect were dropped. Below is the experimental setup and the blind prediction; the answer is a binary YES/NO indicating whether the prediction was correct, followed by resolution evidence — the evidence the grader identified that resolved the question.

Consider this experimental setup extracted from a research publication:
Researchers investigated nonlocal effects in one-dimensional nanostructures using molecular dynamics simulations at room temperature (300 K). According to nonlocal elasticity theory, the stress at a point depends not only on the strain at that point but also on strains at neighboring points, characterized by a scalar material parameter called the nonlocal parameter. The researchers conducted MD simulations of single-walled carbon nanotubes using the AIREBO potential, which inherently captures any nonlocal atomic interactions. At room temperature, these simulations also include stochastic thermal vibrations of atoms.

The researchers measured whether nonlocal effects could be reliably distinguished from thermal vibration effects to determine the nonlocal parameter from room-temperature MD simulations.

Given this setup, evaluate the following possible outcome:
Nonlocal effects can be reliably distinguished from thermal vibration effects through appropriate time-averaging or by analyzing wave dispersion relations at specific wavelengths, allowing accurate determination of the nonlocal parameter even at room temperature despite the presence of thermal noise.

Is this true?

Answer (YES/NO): NO